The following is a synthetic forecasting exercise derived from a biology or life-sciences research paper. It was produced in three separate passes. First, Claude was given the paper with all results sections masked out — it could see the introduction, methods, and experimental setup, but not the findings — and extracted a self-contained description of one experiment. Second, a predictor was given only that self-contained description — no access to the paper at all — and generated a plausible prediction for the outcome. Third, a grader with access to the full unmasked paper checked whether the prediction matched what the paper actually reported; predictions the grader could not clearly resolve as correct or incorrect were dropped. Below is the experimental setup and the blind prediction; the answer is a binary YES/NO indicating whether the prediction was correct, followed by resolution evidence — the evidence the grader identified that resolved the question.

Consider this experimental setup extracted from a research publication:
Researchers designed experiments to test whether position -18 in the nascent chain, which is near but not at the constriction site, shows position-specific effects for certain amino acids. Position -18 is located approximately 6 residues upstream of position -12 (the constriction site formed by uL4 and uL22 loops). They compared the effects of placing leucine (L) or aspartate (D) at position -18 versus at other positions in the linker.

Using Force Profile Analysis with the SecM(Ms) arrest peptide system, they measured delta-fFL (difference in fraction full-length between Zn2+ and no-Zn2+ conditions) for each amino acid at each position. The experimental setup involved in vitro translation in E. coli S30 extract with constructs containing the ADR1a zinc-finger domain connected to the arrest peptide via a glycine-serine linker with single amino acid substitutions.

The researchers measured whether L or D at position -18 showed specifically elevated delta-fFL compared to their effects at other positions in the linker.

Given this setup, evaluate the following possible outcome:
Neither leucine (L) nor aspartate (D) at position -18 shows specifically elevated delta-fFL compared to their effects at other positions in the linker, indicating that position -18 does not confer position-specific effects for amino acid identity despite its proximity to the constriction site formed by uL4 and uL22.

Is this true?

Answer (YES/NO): NO